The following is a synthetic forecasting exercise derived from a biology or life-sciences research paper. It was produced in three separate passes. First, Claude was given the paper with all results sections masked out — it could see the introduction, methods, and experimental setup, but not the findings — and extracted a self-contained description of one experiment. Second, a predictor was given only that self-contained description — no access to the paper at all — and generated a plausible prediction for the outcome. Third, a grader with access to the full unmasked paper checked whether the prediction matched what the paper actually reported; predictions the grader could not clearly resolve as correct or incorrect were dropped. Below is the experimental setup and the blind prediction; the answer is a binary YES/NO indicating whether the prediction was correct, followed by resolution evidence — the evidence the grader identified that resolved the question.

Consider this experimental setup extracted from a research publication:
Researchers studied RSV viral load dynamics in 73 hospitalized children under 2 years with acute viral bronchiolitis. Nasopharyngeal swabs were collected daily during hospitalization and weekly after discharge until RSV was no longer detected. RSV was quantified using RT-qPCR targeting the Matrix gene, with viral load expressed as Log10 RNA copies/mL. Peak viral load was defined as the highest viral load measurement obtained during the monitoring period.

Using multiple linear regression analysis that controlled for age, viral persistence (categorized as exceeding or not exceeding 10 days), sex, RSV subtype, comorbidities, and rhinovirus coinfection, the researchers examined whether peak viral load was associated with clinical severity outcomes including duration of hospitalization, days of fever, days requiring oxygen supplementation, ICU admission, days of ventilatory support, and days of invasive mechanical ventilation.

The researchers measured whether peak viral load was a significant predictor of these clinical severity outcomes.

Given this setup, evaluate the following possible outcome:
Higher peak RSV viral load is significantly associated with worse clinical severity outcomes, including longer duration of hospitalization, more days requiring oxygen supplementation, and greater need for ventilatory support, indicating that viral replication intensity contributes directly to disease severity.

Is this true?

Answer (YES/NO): NO